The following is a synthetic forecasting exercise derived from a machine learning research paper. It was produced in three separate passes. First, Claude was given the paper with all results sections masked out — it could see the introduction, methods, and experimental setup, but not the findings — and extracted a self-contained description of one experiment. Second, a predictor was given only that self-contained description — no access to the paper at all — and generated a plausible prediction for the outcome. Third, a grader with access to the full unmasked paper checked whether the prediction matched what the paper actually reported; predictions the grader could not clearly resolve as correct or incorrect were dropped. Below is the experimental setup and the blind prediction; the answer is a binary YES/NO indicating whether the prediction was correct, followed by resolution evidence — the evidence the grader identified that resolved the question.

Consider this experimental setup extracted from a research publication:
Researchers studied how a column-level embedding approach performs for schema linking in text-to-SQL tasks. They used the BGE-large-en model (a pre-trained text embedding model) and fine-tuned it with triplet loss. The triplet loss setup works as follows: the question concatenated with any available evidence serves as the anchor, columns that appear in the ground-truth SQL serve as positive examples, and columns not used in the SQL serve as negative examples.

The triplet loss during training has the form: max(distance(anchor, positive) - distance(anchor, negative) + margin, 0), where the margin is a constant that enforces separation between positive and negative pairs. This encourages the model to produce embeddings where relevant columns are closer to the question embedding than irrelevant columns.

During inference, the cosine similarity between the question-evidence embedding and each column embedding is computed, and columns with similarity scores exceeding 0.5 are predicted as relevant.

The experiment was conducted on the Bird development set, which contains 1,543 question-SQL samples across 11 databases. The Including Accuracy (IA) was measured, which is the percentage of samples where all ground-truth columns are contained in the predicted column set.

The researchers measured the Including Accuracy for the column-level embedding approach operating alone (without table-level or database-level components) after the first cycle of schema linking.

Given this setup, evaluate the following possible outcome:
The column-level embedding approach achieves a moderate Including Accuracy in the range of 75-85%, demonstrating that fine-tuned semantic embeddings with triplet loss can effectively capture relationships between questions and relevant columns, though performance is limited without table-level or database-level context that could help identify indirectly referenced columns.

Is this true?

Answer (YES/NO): NO